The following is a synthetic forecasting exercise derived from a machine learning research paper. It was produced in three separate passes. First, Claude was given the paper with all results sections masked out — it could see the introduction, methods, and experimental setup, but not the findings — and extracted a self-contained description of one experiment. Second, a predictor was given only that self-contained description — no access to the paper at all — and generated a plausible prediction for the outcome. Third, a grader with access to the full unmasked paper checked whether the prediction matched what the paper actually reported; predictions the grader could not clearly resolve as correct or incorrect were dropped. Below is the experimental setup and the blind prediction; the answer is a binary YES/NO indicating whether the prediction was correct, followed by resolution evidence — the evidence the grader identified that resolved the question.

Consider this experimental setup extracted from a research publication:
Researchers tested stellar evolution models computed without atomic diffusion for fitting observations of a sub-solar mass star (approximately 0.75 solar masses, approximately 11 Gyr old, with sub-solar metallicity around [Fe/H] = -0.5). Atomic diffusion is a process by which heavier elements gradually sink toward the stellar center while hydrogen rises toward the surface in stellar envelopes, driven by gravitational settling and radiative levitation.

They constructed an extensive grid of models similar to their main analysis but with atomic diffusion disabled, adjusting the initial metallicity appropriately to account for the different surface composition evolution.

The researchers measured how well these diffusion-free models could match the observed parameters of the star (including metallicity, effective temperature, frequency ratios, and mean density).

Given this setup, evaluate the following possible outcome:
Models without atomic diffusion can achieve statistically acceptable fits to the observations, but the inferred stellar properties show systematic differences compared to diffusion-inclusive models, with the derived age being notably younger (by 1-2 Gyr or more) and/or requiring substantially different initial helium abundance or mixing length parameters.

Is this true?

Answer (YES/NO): NO